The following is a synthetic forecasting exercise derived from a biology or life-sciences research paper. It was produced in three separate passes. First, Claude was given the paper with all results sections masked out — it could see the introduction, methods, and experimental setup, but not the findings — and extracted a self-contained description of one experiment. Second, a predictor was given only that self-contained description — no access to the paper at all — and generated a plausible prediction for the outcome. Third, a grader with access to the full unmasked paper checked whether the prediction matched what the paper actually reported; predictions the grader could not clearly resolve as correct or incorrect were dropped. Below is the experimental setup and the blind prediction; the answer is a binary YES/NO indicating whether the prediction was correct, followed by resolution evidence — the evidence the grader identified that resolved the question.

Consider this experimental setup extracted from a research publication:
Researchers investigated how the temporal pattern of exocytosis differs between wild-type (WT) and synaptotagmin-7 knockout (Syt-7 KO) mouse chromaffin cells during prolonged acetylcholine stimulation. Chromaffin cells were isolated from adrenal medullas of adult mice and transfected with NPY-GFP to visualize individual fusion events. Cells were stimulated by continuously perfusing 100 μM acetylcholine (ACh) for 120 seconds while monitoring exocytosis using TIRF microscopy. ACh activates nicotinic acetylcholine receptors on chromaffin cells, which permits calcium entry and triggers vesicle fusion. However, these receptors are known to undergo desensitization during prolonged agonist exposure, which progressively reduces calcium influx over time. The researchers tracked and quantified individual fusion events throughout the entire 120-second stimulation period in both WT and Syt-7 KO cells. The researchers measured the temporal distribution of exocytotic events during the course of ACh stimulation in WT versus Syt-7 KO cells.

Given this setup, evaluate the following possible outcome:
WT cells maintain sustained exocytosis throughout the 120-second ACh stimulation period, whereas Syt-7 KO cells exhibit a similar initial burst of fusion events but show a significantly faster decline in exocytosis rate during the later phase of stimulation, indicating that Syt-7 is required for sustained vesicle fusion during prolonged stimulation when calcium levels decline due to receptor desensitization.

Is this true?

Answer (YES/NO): NO